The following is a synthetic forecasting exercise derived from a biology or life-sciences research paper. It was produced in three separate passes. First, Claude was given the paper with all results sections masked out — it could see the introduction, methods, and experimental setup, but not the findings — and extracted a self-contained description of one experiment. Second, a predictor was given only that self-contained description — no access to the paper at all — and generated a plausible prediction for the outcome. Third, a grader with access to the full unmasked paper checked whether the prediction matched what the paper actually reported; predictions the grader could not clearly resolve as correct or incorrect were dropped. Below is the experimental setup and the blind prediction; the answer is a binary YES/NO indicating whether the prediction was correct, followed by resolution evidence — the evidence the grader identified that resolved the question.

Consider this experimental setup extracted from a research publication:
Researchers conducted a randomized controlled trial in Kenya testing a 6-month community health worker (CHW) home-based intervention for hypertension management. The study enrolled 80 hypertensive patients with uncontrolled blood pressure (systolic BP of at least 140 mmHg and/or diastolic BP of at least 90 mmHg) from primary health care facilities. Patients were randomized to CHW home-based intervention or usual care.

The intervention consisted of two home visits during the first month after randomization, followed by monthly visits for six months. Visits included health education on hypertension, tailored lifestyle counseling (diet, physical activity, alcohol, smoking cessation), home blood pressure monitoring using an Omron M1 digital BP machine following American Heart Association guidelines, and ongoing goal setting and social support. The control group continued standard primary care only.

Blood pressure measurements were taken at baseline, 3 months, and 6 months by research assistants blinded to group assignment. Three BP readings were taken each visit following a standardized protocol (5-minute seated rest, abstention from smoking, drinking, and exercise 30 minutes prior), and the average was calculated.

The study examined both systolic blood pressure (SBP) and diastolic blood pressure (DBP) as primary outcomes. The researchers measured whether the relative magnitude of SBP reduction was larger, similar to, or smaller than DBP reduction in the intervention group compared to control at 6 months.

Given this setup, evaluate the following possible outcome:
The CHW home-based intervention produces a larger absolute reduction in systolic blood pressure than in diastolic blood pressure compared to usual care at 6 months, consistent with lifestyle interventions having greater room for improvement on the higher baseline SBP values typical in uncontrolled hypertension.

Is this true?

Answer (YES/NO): YES